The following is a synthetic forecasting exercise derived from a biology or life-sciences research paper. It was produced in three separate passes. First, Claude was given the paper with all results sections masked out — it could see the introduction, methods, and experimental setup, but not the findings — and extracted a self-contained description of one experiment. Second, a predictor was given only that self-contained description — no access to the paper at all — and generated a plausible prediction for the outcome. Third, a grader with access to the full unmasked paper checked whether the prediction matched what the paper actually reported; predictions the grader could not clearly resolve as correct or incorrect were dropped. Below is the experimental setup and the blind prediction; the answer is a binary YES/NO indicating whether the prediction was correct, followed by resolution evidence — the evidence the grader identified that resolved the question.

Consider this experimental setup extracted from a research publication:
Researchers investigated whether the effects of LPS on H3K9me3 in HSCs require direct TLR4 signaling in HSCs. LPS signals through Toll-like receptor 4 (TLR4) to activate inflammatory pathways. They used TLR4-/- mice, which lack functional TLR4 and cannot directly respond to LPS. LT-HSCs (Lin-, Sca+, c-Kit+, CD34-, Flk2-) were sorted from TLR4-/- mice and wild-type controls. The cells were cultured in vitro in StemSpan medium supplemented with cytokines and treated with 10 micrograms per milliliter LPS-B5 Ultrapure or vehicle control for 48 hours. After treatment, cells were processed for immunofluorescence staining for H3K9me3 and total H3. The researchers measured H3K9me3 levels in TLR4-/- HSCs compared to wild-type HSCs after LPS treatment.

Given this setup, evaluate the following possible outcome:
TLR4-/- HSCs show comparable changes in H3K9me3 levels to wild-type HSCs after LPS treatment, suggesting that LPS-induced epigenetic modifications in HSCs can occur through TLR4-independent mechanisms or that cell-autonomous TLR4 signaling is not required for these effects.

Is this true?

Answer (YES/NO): NO